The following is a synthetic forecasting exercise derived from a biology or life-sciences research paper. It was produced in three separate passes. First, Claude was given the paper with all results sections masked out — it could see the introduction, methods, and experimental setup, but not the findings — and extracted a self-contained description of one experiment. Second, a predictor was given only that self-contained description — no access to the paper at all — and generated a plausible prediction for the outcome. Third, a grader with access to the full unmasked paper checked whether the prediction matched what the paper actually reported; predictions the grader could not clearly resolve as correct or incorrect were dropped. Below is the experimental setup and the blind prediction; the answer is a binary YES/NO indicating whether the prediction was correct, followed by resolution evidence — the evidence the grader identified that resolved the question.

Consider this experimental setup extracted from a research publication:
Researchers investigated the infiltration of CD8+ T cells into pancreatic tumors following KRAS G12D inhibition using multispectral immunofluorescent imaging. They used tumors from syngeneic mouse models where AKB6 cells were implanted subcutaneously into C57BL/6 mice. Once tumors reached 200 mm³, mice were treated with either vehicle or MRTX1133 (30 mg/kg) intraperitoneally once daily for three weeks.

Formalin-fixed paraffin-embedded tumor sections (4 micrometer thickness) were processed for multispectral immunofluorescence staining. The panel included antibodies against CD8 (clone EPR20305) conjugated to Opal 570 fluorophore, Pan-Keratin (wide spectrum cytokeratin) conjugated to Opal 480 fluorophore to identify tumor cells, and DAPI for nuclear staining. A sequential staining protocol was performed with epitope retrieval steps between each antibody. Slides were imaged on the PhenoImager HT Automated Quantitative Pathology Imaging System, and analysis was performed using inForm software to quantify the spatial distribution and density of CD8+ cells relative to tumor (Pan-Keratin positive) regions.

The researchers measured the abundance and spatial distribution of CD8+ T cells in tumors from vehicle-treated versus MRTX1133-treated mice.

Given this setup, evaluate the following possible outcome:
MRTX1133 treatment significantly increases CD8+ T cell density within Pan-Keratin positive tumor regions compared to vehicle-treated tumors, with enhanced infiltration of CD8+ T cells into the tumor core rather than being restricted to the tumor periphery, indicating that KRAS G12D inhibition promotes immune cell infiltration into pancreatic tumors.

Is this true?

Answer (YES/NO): YES